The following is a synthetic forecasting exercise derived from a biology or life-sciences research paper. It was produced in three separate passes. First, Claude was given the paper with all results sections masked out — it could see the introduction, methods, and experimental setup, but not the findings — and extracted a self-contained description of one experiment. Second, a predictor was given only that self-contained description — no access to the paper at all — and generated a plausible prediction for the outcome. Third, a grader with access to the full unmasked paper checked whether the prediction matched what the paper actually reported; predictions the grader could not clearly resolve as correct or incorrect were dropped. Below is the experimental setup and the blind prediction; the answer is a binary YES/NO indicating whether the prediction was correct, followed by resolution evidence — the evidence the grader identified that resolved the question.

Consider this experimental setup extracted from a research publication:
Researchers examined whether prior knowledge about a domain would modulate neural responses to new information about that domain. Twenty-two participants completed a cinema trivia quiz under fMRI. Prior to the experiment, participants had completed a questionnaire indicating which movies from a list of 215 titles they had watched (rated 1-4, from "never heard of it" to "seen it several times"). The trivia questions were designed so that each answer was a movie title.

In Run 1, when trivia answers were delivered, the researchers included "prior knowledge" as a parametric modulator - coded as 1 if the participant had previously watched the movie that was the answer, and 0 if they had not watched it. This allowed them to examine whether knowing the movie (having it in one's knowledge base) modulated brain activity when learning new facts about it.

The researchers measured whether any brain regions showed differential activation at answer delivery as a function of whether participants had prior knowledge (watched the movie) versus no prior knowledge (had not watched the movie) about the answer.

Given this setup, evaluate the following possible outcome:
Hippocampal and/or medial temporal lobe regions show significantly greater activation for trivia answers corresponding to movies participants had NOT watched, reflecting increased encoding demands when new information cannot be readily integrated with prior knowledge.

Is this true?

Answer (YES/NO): NO